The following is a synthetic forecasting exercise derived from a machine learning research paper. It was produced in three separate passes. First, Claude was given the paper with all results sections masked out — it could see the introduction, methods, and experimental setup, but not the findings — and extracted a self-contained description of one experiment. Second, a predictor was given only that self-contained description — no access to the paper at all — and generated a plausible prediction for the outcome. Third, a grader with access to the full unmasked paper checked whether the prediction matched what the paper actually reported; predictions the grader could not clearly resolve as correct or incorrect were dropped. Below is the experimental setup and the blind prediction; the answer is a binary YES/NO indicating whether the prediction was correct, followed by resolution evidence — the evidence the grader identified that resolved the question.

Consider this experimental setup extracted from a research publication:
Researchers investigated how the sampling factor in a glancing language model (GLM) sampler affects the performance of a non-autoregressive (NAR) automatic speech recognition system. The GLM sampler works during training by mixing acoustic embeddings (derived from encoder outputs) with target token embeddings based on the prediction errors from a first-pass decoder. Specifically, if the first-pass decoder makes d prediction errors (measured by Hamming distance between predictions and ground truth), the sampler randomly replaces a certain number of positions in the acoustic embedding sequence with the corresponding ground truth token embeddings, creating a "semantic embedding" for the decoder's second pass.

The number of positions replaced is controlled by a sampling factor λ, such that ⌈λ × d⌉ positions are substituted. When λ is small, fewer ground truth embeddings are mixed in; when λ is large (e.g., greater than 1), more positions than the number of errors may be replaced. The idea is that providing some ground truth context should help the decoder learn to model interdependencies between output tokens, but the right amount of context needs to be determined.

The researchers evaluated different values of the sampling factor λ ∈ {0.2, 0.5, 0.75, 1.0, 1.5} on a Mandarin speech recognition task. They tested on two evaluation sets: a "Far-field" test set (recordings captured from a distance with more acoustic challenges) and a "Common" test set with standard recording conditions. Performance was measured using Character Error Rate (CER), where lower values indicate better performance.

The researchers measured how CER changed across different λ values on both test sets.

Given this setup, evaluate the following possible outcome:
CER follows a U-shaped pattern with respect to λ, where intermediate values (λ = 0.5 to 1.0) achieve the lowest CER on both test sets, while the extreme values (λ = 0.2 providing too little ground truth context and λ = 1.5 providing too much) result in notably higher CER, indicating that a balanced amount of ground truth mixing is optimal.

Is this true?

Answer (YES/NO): YES